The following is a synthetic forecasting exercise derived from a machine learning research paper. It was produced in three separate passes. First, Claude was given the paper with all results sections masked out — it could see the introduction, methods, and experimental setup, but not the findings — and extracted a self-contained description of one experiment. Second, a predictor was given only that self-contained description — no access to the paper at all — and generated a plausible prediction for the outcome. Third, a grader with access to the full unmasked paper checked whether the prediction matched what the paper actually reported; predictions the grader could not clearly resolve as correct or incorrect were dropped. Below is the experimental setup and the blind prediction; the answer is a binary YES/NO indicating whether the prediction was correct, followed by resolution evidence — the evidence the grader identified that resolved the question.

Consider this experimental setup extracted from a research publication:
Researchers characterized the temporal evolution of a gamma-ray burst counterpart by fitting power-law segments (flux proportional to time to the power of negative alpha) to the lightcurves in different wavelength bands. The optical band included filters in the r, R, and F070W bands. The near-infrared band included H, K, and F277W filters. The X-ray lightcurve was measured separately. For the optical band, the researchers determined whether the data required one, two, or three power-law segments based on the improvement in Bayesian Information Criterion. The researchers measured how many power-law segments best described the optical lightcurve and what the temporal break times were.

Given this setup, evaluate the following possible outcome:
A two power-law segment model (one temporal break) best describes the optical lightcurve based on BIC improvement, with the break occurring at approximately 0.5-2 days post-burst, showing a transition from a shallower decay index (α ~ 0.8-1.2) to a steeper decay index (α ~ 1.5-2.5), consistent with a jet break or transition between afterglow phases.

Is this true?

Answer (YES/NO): NO